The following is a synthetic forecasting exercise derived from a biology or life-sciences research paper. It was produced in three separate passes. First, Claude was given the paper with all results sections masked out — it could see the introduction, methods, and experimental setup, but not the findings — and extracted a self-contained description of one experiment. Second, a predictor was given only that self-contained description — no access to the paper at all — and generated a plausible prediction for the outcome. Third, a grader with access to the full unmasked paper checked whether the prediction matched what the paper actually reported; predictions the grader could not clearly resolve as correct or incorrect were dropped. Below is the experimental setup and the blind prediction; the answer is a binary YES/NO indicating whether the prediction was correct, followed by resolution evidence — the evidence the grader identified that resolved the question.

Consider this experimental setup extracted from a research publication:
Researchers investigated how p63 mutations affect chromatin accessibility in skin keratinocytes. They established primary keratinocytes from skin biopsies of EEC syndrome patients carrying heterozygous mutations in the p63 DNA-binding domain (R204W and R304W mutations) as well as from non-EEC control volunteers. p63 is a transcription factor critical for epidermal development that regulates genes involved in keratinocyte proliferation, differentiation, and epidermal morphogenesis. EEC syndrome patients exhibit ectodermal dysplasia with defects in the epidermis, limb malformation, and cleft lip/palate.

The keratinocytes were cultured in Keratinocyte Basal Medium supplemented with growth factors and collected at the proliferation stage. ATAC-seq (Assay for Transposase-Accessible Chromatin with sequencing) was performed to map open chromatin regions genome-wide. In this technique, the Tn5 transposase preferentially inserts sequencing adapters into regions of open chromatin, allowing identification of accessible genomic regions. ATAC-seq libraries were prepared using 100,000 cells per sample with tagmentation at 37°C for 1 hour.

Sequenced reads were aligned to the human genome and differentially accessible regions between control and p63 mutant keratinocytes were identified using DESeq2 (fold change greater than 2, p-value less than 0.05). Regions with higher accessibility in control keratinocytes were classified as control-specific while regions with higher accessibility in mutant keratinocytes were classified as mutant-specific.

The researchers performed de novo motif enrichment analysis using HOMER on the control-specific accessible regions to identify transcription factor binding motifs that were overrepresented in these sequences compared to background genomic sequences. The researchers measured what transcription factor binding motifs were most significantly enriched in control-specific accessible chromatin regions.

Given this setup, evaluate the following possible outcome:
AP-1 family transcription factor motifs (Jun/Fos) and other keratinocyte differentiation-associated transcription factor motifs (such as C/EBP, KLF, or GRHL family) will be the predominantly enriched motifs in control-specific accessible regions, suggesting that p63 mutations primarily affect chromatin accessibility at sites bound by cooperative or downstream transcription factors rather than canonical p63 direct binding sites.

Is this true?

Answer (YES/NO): NO